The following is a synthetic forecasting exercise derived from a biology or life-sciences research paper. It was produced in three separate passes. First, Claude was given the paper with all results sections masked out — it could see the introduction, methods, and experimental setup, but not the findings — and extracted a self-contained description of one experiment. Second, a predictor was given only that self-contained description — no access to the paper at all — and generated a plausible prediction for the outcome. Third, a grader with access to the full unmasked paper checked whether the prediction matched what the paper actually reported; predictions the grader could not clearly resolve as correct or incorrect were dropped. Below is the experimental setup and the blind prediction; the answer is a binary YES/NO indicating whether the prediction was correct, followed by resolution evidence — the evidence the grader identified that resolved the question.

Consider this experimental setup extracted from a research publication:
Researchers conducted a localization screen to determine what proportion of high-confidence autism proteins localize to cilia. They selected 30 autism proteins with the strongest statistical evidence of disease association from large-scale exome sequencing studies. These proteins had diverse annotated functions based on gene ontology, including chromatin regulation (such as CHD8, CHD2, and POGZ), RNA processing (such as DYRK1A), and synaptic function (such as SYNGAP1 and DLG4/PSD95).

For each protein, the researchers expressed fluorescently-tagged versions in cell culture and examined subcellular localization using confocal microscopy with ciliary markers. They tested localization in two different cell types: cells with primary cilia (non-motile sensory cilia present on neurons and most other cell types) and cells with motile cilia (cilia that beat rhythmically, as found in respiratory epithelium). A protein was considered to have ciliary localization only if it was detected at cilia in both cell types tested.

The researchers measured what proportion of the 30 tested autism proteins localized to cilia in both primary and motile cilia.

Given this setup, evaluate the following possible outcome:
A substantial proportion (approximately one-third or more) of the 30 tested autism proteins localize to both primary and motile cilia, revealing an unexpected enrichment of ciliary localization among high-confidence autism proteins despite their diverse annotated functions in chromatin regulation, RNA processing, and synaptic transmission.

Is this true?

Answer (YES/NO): YES